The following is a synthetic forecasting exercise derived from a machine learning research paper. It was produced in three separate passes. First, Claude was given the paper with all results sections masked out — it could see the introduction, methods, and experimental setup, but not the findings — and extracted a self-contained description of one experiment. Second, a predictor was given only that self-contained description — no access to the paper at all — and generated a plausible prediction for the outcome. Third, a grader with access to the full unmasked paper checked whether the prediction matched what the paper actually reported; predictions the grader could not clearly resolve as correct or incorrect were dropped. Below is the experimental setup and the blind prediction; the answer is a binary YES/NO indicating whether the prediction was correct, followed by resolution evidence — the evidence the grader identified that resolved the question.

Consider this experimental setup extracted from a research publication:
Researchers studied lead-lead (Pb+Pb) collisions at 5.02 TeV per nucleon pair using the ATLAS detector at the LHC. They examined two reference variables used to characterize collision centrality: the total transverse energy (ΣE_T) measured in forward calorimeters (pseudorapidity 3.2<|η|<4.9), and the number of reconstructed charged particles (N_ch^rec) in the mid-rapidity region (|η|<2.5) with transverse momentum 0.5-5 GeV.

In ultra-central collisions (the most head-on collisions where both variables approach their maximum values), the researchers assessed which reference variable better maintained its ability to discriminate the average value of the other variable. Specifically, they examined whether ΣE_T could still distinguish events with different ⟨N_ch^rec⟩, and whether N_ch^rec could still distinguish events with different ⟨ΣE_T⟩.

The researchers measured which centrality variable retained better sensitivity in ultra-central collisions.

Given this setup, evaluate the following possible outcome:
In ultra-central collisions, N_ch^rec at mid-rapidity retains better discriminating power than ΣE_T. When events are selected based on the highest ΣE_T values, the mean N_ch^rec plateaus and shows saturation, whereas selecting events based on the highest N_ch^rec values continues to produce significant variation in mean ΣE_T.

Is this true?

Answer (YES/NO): NO